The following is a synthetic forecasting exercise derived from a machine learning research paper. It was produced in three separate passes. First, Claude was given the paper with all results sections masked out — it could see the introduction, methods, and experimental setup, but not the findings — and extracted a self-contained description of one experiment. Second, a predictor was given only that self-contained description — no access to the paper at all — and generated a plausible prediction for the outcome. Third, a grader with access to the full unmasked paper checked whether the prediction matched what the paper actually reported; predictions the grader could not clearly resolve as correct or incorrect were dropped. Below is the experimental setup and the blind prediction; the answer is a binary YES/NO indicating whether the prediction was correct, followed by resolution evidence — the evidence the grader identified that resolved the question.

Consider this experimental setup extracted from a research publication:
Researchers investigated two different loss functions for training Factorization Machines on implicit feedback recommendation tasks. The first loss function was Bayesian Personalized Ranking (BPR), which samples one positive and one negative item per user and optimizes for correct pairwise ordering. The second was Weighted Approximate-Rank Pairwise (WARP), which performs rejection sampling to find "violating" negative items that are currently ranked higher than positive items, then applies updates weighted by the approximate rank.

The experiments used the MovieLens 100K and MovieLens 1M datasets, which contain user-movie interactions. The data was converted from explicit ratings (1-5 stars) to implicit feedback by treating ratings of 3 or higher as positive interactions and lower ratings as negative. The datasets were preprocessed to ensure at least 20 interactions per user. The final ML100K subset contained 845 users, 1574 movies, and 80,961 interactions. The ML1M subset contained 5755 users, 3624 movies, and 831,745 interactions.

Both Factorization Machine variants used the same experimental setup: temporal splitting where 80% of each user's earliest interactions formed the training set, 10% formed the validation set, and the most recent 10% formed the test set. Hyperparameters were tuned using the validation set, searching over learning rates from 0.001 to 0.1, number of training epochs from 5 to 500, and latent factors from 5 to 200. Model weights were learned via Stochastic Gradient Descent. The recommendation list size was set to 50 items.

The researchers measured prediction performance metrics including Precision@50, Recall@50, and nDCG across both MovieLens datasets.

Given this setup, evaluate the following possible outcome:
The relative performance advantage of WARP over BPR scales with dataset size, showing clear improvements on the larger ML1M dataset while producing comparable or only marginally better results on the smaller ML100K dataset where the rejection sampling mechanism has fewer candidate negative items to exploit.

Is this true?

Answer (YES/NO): NO